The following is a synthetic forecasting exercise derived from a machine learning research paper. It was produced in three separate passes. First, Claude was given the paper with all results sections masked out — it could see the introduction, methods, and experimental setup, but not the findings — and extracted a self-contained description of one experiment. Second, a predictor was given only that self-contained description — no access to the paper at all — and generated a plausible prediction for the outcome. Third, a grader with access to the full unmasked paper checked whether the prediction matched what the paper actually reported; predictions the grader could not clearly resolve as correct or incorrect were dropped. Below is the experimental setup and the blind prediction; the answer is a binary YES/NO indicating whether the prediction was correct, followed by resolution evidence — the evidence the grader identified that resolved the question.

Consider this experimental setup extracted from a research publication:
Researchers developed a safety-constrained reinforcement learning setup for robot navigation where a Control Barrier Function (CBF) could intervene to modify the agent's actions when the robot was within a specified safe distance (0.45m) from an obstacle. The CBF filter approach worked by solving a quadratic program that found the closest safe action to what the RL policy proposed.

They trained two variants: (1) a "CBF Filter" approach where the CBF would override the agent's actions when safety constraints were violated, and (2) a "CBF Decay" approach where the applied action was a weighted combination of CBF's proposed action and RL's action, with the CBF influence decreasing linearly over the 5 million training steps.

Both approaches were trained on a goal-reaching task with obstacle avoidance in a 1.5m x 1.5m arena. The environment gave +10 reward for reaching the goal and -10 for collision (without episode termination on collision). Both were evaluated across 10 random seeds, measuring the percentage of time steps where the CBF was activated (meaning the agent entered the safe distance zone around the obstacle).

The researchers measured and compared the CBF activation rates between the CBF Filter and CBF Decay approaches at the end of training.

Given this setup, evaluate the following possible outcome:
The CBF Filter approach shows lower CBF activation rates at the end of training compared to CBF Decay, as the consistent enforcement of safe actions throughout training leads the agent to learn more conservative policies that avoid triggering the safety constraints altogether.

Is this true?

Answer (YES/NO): NO